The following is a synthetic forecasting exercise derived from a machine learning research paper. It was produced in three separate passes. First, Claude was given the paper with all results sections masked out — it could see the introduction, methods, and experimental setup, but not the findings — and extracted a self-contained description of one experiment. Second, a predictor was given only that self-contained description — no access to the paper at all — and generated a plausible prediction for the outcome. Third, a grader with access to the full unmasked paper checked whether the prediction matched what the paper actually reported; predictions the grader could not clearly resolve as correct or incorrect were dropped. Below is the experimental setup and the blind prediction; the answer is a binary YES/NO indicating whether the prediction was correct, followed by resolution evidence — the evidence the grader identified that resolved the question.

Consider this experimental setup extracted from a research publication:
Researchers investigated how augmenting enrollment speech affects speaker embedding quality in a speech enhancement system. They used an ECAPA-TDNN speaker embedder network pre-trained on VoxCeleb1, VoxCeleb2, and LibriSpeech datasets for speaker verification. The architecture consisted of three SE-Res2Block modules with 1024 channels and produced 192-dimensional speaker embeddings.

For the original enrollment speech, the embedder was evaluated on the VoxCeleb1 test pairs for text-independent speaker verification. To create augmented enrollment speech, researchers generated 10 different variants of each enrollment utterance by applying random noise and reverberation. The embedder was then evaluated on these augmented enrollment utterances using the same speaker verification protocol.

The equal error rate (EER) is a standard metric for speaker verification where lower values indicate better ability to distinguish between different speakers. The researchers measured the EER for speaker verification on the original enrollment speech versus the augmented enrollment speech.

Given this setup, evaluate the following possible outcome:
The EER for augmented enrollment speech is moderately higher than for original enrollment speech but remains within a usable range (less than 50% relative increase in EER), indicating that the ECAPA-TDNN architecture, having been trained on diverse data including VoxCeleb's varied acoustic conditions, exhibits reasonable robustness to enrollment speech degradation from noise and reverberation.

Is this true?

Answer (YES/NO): NO